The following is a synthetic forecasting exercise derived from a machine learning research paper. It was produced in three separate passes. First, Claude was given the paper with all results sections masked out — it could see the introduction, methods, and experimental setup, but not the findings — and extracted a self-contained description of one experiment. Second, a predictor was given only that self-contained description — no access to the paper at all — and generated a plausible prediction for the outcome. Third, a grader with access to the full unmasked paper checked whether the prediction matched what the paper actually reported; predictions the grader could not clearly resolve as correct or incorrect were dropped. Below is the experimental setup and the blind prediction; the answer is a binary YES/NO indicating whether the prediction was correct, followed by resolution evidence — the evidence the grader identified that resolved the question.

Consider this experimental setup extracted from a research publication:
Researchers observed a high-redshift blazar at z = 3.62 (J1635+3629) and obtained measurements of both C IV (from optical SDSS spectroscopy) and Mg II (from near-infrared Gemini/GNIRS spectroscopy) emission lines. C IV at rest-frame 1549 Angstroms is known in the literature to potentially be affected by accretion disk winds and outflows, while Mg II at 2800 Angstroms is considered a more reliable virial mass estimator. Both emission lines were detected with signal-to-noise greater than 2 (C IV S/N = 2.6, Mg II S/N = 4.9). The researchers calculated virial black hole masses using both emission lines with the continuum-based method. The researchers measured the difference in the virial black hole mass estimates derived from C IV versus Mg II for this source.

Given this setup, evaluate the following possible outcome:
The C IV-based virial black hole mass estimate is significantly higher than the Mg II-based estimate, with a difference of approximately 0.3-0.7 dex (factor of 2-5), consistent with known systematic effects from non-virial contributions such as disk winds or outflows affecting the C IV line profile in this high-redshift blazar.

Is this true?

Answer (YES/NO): NO